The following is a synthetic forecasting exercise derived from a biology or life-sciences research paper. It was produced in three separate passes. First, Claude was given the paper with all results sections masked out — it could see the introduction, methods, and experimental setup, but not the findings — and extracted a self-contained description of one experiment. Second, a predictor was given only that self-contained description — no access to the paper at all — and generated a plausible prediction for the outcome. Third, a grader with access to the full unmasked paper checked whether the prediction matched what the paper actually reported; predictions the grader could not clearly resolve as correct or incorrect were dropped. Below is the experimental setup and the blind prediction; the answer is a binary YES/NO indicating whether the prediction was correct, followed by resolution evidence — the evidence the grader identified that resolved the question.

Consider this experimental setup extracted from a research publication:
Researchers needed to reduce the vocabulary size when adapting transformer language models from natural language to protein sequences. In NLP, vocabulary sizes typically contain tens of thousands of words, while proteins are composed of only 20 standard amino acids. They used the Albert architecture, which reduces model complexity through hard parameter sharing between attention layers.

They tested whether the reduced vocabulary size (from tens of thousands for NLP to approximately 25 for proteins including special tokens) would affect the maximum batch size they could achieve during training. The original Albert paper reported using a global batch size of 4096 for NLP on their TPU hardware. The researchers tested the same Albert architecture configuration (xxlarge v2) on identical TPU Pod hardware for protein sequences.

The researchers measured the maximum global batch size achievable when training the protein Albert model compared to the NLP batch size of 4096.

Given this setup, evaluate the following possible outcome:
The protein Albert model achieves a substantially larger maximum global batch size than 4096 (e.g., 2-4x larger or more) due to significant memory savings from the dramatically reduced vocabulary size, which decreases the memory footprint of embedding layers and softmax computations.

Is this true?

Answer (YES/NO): YES